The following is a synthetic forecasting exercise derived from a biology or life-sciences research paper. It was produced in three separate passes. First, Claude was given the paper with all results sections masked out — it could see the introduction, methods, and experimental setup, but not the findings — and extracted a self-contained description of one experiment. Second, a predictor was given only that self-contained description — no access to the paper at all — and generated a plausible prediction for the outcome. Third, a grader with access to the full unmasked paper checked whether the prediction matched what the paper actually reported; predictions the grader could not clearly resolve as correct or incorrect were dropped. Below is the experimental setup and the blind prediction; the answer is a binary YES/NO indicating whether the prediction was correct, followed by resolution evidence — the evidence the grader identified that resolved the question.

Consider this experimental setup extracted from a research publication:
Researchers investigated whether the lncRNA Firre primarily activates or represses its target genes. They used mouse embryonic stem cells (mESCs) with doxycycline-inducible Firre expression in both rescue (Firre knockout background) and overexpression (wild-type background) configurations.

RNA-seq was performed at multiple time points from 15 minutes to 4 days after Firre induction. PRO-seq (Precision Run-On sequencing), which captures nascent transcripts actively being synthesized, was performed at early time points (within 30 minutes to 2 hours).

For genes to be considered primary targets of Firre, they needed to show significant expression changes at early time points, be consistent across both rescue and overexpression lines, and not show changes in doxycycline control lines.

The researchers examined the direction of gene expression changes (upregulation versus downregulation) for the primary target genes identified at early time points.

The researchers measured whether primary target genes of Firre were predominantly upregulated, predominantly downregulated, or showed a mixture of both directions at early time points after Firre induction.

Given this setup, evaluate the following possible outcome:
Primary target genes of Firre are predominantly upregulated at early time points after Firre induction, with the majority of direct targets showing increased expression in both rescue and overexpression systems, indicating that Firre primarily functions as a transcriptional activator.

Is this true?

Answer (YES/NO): YES